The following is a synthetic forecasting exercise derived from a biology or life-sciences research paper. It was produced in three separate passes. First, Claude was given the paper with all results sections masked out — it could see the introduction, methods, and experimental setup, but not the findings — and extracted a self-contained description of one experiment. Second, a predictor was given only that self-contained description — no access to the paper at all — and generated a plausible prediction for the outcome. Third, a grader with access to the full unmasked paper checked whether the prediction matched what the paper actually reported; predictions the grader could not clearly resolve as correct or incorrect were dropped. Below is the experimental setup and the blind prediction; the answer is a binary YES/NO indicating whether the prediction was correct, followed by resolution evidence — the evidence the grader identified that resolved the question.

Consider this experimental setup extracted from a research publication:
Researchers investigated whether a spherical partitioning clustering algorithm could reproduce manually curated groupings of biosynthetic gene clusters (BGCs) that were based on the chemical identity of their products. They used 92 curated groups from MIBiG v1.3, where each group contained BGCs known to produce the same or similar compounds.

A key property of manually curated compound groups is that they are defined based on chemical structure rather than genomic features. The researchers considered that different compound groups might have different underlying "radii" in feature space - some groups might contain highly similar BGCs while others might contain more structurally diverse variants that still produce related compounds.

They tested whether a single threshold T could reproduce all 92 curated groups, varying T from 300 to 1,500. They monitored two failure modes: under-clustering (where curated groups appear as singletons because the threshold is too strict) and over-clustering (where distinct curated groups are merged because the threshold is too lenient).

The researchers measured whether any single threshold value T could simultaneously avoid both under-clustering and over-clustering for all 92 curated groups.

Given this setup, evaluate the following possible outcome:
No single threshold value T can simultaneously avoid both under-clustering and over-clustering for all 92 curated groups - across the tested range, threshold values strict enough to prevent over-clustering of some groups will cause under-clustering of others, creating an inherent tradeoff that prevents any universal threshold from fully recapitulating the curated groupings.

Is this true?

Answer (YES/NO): YES